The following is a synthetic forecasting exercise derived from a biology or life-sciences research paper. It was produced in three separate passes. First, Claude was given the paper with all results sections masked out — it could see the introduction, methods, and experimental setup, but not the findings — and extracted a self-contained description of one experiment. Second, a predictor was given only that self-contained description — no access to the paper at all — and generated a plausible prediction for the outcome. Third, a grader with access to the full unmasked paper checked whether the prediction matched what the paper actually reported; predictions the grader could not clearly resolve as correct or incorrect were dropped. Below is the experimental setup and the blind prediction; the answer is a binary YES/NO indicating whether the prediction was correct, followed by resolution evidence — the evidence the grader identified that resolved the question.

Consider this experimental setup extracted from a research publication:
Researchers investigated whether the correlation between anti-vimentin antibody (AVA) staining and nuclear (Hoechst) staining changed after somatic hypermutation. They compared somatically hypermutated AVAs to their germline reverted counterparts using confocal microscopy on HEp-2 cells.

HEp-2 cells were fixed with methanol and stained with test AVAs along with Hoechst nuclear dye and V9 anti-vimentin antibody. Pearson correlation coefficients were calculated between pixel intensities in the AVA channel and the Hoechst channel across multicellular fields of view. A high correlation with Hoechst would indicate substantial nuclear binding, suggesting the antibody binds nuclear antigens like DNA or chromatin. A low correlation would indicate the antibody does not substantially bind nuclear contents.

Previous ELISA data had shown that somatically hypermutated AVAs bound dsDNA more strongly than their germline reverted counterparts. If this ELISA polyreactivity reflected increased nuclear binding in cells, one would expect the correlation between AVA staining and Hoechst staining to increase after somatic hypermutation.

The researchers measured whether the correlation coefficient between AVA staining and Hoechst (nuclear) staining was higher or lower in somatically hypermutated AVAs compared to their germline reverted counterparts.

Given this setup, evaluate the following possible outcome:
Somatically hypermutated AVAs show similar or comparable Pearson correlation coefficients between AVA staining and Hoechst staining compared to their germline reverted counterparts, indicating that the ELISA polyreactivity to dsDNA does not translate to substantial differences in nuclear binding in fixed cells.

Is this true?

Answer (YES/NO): NO